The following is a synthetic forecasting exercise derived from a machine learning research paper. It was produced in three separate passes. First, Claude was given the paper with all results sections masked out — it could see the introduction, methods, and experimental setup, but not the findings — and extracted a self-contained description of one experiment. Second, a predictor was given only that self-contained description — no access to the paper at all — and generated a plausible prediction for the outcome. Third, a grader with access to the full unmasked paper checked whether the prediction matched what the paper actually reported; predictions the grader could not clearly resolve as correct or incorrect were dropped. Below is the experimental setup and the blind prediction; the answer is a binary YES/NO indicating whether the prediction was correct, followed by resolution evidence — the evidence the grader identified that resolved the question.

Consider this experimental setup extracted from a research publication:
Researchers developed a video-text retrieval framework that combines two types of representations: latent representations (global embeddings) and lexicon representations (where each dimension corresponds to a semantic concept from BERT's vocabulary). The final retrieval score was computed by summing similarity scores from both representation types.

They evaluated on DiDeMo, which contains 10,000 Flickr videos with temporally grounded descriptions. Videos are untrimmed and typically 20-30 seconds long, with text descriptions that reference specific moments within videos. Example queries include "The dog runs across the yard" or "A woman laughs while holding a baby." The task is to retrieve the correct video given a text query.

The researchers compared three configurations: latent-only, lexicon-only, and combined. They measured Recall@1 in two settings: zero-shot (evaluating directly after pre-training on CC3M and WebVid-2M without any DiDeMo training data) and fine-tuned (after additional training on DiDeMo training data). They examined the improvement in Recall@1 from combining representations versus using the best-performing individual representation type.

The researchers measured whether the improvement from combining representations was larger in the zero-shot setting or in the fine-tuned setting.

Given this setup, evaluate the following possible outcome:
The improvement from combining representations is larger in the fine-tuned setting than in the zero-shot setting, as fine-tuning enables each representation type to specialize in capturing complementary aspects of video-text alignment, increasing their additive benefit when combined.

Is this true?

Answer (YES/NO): NO